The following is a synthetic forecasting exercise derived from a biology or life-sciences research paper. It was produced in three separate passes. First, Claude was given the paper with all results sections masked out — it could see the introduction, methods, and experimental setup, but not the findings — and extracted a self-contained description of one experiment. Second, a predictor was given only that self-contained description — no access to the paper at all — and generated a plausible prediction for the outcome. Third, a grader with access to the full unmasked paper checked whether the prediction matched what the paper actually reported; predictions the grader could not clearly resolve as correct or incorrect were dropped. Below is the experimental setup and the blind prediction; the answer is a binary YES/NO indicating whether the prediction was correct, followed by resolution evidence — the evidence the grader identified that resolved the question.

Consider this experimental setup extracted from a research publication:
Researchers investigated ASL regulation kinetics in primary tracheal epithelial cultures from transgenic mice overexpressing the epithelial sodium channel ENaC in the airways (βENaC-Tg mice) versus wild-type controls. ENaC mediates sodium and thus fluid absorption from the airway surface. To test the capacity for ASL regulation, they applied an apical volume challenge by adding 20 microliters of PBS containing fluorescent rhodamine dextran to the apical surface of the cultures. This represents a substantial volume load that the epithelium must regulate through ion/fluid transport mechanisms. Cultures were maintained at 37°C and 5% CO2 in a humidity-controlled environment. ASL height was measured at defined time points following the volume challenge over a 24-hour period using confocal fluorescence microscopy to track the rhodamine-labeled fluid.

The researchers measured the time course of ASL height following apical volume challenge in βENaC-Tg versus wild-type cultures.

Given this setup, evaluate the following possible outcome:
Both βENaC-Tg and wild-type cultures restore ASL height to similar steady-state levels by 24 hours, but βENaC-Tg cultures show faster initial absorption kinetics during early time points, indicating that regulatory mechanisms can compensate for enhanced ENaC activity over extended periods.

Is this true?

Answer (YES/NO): NO